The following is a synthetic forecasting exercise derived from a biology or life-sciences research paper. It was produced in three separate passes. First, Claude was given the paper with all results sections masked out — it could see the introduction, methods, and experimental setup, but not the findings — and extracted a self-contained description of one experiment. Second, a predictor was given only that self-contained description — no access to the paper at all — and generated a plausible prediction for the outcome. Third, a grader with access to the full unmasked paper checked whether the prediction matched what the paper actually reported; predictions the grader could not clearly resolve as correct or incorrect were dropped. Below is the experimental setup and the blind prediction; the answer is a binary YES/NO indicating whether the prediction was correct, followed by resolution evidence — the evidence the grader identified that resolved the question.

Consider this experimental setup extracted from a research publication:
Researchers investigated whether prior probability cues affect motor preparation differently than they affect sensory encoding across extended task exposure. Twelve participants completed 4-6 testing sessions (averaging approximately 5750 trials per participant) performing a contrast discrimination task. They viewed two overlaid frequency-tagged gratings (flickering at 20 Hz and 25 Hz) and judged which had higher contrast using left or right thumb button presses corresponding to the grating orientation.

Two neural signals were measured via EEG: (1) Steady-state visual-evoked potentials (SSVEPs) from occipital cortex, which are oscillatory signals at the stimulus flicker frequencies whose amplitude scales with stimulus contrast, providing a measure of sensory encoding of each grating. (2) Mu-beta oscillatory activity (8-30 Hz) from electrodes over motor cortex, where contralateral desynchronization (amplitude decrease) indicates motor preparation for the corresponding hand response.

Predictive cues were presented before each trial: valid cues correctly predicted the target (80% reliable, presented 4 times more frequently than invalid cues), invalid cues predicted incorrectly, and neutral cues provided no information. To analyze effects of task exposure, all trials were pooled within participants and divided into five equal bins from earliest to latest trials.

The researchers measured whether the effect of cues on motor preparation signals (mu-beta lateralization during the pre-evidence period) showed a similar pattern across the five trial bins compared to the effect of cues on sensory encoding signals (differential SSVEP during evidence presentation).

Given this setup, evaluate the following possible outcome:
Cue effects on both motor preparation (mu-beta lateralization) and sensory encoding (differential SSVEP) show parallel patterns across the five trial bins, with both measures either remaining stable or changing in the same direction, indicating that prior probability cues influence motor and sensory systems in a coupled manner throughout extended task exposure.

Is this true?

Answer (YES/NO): NO